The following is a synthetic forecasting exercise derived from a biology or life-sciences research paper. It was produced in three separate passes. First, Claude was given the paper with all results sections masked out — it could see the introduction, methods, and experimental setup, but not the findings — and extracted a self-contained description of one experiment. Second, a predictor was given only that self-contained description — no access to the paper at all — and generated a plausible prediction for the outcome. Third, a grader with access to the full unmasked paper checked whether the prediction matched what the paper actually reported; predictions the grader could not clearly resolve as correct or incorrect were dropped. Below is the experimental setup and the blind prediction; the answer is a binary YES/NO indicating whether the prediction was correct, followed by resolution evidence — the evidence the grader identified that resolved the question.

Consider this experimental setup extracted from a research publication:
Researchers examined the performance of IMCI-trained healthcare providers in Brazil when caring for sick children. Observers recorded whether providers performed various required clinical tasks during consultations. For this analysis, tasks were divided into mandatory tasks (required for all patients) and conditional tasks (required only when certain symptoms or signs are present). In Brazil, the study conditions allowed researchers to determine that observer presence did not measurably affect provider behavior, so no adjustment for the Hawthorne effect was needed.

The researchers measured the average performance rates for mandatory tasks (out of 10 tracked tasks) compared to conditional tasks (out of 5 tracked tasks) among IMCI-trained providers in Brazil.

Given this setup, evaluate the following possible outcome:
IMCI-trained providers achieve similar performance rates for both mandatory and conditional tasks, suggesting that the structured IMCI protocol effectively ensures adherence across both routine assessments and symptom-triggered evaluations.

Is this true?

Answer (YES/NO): NO